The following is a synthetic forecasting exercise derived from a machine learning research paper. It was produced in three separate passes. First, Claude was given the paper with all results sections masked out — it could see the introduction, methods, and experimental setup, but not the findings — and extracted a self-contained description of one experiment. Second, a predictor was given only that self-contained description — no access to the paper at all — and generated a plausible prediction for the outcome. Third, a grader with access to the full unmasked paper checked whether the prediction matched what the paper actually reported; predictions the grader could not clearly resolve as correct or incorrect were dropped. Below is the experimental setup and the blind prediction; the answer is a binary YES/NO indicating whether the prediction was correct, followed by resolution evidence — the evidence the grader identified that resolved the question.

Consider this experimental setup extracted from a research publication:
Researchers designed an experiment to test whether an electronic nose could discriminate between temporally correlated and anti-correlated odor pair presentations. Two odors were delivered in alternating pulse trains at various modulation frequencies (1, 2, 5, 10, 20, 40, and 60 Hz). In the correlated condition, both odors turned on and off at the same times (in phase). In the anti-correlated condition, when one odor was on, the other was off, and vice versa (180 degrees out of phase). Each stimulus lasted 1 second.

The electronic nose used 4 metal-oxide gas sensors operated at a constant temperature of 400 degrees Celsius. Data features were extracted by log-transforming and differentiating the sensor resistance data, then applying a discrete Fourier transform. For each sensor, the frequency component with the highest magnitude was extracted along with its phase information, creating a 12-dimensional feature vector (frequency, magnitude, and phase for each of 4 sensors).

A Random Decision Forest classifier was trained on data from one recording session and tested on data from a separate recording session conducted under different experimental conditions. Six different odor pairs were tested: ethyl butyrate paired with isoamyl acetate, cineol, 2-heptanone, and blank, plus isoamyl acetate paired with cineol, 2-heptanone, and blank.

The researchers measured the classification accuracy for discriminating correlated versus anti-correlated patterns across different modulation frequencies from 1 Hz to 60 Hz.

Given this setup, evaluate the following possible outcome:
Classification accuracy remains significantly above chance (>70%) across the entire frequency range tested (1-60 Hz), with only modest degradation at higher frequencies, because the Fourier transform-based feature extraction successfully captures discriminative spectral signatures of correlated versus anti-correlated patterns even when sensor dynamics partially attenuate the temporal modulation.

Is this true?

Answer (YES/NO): NO